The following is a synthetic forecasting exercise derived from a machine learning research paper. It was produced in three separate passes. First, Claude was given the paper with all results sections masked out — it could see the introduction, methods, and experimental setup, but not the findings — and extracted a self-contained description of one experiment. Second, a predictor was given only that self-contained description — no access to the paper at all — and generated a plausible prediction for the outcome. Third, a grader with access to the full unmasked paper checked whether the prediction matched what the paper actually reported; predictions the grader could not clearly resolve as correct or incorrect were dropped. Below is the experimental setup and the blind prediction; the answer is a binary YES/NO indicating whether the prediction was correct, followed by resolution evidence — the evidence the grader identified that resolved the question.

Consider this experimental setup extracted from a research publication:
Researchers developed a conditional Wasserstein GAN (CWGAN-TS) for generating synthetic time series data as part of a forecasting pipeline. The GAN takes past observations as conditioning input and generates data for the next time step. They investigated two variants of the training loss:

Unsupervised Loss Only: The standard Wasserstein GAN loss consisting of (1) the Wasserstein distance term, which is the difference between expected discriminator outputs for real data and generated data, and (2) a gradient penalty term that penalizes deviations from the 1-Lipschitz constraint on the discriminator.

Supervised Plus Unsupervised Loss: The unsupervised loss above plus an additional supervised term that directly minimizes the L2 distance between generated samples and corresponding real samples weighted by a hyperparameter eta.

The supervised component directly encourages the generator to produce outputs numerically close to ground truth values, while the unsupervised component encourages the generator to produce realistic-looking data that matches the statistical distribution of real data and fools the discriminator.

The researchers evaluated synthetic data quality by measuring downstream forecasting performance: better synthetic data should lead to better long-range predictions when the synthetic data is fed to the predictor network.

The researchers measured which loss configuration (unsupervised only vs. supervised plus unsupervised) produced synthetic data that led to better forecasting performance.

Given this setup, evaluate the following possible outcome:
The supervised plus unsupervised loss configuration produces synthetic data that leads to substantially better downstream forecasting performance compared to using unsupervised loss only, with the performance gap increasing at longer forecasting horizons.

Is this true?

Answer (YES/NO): NO